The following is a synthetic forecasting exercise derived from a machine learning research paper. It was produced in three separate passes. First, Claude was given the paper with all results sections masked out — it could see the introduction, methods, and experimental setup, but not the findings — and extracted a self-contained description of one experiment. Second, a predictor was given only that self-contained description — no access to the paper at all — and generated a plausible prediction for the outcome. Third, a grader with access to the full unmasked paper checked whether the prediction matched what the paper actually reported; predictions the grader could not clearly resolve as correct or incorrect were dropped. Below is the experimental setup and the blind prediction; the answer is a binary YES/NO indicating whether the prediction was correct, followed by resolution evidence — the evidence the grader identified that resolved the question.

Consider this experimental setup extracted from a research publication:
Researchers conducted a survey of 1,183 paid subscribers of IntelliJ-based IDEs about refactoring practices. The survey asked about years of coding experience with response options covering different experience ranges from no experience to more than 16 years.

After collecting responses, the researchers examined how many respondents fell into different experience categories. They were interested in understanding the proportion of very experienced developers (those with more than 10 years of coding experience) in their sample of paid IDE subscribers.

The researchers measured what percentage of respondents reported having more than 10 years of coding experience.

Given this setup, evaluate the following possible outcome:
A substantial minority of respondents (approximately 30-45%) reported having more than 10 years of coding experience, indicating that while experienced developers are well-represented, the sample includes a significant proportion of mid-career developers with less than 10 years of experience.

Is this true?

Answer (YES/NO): NO